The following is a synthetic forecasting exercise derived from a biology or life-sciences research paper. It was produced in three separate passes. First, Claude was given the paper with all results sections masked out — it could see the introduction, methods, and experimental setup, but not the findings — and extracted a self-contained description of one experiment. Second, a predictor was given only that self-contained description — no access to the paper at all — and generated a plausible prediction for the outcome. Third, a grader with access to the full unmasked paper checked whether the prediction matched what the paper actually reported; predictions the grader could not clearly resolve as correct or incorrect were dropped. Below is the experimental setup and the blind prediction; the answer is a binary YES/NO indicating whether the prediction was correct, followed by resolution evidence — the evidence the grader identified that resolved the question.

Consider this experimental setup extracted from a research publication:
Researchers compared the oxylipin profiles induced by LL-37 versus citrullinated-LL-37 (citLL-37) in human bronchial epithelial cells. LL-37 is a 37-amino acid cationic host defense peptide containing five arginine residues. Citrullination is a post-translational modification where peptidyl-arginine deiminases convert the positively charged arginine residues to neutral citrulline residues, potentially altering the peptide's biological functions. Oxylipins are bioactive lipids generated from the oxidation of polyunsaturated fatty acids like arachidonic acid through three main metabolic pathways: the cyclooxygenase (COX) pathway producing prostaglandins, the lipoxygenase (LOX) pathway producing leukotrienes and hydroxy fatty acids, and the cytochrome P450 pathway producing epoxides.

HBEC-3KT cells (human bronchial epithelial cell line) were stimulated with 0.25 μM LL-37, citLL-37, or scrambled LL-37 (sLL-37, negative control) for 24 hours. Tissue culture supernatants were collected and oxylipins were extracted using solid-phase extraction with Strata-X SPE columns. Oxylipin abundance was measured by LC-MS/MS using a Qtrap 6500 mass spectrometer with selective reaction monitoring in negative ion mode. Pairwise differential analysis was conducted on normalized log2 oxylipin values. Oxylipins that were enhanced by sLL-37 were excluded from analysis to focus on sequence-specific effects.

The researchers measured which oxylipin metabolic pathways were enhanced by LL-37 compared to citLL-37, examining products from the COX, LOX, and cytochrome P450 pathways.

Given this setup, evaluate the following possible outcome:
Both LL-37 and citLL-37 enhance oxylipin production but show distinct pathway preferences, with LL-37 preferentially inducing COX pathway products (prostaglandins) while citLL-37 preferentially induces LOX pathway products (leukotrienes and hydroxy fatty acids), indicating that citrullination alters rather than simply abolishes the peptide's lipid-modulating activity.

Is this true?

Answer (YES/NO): NO